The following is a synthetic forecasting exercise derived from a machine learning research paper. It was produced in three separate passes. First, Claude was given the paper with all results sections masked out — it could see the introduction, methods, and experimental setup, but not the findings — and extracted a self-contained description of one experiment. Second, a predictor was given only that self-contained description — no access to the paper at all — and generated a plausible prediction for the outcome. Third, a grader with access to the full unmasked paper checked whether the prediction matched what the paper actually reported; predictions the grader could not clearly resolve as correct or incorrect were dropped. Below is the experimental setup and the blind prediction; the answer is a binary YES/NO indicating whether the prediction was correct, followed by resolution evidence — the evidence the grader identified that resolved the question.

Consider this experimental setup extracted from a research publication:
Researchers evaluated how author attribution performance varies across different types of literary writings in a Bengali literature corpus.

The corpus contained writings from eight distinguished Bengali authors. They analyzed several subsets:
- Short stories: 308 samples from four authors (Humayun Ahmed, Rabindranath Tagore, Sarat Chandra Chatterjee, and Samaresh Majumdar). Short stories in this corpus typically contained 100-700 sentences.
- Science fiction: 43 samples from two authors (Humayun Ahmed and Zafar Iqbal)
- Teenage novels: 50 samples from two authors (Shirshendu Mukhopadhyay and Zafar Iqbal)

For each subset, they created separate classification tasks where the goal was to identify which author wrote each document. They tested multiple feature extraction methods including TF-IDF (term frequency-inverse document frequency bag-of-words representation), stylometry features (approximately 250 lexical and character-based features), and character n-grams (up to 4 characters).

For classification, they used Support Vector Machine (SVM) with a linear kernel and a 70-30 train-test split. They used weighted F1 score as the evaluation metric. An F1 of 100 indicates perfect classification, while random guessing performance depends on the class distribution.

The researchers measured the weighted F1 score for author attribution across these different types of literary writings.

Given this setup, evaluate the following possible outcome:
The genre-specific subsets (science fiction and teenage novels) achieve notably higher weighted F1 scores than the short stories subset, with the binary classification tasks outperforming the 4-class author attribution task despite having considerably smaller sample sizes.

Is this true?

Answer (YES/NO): YES